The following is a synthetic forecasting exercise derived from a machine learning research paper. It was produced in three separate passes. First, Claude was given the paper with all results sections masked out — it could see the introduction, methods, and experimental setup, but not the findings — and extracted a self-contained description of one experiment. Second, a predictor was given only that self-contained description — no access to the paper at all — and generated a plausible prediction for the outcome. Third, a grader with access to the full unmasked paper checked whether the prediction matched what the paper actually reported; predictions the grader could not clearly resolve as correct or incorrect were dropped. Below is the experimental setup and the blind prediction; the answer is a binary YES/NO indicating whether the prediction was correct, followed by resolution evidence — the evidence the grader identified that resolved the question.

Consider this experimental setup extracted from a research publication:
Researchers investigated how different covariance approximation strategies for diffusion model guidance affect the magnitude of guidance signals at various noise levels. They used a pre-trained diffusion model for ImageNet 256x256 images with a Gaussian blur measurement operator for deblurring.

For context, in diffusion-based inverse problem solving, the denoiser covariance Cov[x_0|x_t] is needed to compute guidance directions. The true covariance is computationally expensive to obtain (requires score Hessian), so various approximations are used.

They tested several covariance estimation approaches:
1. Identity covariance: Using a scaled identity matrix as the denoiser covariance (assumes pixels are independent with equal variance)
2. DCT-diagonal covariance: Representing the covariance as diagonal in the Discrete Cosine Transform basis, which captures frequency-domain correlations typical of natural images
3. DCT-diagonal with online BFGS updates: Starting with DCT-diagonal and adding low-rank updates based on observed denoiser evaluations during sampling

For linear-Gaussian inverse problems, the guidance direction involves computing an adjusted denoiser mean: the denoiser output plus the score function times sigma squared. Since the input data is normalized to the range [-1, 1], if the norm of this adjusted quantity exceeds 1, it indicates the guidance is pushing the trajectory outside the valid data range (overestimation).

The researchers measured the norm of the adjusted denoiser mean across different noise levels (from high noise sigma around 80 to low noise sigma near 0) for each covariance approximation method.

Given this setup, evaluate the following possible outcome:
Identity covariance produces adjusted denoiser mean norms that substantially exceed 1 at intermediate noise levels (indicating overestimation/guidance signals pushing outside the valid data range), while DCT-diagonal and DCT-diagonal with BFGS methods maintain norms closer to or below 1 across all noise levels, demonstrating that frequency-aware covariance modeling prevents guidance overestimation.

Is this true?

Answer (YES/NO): NO